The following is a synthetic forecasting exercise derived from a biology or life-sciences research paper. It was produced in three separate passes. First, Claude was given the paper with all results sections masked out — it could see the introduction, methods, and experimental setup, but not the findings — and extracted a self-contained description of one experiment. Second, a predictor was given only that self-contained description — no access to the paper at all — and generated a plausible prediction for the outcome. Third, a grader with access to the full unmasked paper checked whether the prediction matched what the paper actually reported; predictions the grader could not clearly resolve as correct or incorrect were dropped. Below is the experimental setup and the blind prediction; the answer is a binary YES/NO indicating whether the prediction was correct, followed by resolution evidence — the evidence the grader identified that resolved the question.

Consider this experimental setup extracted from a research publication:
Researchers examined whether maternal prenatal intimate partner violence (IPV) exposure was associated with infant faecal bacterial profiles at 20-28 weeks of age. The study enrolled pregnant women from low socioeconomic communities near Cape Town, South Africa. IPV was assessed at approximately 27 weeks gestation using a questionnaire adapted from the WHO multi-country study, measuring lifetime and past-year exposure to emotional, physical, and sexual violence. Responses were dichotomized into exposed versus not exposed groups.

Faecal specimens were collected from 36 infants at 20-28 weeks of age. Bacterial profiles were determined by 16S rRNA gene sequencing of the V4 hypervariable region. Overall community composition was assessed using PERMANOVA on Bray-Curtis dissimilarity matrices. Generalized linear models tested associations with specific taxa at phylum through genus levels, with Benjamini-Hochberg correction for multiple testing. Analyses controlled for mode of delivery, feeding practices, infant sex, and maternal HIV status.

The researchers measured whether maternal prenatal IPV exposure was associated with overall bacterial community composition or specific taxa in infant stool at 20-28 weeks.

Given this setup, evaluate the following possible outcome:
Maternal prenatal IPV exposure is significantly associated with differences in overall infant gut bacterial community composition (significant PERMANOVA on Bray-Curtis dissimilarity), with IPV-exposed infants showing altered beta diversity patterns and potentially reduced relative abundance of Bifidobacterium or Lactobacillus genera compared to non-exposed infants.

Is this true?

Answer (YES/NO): NO